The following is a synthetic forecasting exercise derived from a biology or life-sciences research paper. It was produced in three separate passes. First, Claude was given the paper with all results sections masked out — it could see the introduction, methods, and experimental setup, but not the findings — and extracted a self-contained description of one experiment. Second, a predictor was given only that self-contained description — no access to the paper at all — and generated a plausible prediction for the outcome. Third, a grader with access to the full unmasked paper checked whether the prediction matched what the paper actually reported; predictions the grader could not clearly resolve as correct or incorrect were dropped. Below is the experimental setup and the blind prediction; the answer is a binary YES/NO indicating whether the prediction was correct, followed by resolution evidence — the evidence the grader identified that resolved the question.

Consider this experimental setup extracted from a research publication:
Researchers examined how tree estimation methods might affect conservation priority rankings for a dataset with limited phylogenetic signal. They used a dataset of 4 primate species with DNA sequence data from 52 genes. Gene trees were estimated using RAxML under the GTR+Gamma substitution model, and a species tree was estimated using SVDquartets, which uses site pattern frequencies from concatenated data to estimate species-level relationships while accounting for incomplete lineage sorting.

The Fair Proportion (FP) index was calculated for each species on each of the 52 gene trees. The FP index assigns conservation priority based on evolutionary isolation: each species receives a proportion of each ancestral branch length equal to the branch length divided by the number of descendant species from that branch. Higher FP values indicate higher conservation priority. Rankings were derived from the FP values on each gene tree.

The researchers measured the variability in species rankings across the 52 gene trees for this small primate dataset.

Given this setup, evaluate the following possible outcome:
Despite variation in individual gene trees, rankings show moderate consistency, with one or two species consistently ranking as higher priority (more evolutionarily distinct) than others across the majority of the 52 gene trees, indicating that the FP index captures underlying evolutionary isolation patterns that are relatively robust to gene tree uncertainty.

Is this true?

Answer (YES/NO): NO